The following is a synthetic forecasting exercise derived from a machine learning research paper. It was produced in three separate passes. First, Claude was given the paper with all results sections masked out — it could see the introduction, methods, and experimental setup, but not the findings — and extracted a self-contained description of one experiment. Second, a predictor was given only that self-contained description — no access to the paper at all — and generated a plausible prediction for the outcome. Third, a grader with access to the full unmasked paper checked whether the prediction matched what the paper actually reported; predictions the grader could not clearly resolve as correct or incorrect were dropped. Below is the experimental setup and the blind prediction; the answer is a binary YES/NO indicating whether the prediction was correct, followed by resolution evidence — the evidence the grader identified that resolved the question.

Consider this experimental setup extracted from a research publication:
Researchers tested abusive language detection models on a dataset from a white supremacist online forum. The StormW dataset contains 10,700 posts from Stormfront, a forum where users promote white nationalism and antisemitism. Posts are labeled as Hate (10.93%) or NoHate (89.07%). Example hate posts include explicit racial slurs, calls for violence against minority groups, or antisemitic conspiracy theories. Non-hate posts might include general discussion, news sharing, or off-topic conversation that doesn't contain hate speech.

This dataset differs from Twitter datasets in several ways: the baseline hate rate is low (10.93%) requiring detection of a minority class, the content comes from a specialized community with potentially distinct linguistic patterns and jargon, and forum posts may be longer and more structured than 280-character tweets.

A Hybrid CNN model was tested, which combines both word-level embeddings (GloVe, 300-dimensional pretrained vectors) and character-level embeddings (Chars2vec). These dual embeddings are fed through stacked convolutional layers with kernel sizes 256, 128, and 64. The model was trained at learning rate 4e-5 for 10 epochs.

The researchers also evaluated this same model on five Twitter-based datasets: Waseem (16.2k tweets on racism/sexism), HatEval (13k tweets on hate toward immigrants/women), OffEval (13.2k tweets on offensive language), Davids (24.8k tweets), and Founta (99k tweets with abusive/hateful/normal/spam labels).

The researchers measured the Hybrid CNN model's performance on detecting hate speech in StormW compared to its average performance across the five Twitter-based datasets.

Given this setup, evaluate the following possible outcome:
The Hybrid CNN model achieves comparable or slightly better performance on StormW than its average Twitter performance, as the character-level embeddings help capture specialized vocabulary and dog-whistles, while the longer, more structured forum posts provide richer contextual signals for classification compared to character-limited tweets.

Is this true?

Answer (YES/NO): NO